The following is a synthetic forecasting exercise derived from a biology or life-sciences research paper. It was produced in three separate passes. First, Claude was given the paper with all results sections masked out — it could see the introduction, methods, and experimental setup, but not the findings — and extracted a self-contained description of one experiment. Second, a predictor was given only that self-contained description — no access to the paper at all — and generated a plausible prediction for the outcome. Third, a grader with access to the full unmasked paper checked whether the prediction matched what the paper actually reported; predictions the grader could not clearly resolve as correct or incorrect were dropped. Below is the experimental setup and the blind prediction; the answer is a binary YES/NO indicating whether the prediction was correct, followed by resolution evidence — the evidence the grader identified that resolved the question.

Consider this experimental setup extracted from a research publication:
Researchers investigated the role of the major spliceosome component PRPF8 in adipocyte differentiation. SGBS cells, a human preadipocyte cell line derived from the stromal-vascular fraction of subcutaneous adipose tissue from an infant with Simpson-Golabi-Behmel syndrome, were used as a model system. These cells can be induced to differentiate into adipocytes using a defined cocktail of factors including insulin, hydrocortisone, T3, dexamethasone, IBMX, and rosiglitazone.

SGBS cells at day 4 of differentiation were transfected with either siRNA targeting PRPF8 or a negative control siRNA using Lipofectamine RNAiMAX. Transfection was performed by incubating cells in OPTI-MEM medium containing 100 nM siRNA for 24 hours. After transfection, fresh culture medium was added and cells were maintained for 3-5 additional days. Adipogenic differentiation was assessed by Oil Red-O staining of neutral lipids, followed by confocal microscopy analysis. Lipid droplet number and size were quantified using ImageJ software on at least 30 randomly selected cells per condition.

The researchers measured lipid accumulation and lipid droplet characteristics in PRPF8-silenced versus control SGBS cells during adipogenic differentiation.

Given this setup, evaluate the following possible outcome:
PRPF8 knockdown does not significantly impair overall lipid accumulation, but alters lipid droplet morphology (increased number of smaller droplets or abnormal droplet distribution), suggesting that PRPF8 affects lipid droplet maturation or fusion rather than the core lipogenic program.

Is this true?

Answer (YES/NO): NO